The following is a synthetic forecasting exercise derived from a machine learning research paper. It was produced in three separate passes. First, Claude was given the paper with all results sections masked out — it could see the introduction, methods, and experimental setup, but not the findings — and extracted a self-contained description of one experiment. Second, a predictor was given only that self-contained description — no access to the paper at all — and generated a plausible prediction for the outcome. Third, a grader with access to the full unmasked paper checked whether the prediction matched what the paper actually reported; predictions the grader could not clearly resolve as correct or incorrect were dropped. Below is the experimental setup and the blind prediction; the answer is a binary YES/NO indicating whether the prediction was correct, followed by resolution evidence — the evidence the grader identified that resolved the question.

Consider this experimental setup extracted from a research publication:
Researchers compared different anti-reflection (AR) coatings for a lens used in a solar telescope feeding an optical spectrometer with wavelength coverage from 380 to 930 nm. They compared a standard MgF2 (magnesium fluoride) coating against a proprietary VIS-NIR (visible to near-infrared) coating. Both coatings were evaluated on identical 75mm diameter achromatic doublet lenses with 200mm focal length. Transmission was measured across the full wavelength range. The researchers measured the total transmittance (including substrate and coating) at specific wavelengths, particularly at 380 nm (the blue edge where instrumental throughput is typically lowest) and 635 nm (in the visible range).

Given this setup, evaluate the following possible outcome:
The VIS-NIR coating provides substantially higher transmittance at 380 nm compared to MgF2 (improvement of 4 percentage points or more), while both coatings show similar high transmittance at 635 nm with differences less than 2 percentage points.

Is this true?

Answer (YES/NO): NO